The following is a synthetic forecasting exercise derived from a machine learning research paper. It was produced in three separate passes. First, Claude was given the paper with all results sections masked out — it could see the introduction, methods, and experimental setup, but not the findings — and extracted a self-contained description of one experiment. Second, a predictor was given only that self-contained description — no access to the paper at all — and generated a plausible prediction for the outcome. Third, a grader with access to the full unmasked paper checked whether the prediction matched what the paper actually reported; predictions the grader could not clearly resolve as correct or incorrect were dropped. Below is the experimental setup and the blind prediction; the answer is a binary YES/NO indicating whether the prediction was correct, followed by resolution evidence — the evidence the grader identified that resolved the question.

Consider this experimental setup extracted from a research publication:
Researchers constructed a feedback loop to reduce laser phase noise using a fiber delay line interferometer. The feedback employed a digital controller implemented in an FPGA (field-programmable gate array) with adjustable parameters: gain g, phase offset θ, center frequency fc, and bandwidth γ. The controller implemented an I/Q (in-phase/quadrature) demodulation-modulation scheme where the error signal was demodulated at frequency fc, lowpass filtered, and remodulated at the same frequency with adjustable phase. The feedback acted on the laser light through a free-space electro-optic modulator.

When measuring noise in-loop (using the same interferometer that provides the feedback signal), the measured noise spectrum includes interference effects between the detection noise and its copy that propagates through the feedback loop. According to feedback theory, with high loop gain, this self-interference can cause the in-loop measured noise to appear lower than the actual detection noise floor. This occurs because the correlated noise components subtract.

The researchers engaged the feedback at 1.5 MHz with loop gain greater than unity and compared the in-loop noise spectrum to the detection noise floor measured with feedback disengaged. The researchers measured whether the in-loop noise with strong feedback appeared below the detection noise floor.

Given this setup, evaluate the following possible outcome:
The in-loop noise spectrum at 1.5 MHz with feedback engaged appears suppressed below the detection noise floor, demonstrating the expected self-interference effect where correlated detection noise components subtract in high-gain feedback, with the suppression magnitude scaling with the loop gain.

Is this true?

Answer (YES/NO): YES